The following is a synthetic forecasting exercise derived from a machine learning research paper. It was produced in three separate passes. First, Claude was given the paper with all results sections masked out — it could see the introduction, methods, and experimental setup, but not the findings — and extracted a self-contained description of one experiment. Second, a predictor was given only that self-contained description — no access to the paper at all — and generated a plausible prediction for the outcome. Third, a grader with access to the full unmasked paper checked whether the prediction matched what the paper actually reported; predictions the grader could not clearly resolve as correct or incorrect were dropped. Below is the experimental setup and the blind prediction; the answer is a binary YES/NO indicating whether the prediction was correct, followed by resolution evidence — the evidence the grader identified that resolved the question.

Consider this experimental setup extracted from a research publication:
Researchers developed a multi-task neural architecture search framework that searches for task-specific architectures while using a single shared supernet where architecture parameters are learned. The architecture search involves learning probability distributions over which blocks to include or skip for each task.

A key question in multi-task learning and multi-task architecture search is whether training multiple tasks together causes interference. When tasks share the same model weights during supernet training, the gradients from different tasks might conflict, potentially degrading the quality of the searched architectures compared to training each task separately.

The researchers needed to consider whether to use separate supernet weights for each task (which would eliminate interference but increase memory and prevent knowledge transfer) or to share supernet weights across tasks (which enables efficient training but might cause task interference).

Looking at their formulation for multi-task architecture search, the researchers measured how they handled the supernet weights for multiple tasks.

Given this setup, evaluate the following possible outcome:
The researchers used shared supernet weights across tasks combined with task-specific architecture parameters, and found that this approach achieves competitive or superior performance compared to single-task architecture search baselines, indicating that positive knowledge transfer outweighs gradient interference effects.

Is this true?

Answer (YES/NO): NO